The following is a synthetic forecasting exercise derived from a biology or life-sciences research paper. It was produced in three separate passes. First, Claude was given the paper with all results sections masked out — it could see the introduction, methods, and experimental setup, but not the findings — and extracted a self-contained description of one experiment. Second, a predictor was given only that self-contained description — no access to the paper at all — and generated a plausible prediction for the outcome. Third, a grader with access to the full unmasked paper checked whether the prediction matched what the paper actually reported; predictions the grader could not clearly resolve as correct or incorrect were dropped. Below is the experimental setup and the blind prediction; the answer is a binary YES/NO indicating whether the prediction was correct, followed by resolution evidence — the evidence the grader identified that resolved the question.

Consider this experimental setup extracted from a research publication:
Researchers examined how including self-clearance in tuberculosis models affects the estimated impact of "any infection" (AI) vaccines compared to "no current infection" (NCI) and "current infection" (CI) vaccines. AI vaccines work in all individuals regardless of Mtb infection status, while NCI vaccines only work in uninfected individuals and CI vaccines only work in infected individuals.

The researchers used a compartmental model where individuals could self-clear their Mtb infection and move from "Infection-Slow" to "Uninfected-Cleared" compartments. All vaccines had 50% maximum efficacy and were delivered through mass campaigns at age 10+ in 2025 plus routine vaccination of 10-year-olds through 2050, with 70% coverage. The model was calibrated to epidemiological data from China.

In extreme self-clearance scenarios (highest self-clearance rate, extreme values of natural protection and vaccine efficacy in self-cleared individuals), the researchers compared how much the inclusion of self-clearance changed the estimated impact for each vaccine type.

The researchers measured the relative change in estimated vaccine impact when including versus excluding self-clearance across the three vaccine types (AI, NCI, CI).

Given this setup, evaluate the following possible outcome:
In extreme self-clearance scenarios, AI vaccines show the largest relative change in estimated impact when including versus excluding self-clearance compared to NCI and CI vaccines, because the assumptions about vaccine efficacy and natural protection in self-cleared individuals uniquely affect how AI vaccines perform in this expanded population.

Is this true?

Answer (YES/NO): NO